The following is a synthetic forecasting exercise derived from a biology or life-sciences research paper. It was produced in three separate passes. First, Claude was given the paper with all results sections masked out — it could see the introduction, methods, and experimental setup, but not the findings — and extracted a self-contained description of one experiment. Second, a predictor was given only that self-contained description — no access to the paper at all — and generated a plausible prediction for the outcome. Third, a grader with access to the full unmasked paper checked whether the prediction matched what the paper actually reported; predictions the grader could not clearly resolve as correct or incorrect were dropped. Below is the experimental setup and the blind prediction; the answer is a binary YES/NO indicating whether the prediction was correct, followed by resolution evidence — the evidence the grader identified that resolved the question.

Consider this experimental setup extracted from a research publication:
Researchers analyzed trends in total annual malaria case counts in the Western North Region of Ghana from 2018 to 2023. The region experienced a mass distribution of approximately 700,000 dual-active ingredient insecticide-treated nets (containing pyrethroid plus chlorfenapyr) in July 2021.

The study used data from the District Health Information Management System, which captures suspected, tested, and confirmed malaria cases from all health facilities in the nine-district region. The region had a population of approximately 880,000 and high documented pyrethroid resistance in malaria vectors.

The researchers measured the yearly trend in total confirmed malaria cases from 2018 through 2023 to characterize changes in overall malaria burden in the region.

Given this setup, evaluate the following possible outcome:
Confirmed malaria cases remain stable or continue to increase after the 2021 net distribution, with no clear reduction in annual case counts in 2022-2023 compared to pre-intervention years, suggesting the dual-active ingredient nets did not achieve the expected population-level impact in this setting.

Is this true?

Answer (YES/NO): NO